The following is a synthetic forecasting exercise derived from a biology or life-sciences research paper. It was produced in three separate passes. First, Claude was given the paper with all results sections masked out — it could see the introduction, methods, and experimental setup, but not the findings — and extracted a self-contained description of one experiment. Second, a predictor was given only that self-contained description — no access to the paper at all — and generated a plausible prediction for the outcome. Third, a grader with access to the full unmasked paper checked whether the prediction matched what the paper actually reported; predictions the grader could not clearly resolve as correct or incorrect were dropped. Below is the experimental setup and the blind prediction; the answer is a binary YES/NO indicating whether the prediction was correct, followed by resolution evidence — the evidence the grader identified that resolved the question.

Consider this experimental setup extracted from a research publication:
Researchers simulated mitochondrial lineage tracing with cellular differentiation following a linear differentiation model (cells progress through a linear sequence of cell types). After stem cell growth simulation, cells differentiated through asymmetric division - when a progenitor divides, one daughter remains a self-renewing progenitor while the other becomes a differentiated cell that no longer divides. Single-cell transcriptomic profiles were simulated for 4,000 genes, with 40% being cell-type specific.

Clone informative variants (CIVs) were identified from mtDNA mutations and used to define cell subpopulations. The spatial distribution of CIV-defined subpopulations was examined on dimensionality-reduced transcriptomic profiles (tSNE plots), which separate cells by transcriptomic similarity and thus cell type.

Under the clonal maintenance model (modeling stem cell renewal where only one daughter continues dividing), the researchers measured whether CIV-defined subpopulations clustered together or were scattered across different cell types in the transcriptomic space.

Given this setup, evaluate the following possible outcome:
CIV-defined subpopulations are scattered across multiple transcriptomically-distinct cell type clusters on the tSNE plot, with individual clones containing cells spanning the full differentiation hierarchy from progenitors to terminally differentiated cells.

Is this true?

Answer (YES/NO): YES